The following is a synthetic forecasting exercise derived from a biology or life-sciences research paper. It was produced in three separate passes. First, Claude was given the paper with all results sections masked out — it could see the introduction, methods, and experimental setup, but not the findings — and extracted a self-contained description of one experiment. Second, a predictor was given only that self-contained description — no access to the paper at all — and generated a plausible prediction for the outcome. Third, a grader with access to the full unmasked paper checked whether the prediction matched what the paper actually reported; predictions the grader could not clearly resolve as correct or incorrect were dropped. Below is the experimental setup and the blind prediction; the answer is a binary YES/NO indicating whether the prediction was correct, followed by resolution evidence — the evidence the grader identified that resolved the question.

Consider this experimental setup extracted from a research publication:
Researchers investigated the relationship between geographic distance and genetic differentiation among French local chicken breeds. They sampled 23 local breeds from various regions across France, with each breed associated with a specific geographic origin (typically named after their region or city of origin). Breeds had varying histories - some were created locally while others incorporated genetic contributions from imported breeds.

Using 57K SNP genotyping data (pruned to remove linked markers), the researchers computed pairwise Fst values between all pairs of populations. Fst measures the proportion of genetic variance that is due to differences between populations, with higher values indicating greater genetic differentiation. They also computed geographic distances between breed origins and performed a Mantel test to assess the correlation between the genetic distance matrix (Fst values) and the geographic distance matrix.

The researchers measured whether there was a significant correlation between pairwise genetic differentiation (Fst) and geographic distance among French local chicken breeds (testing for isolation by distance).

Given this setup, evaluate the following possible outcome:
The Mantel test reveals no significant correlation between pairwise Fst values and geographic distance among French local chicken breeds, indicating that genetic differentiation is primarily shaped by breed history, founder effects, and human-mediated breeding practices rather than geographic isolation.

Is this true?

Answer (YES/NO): YES